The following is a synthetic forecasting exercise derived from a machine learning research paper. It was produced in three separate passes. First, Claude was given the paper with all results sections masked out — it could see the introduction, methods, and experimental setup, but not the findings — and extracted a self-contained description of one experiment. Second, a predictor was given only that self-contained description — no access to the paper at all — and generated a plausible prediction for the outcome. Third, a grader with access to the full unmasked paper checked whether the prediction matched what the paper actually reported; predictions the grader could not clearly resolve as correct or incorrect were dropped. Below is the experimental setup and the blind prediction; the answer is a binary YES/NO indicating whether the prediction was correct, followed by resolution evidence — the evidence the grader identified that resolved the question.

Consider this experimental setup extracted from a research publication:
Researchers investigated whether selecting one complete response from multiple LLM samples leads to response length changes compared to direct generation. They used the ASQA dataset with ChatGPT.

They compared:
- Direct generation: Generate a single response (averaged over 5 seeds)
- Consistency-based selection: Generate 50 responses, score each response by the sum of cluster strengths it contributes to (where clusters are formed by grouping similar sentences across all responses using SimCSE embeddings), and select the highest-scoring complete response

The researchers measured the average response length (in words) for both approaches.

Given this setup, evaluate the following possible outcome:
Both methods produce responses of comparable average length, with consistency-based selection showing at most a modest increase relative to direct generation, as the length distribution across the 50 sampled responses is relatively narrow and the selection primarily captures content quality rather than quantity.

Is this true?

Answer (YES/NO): YES